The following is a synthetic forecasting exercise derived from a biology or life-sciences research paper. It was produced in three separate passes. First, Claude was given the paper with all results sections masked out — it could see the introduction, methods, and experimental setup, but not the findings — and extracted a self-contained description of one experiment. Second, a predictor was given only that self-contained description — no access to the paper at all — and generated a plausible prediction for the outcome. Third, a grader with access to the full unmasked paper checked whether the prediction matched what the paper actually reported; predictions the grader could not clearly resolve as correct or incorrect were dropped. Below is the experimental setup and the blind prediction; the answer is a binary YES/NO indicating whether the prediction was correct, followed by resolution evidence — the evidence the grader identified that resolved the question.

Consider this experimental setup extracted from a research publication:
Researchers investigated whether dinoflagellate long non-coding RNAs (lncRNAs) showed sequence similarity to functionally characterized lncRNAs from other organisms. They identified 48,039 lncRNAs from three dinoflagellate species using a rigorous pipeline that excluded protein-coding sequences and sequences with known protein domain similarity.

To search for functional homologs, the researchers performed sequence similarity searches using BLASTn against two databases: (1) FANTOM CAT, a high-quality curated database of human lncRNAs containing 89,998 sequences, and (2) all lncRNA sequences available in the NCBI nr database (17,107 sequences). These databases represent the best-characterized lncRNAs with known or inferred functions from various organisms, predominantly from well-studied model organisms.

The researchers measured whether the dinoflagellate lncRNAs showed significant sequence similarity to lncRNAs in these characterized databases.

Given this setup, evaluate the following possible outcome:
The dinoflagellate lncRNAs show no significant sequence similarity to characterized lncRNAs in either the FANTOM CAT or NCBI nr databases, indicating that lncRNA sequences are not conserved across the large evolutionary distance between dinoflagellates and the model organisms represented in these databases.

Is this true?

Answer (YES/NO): NO